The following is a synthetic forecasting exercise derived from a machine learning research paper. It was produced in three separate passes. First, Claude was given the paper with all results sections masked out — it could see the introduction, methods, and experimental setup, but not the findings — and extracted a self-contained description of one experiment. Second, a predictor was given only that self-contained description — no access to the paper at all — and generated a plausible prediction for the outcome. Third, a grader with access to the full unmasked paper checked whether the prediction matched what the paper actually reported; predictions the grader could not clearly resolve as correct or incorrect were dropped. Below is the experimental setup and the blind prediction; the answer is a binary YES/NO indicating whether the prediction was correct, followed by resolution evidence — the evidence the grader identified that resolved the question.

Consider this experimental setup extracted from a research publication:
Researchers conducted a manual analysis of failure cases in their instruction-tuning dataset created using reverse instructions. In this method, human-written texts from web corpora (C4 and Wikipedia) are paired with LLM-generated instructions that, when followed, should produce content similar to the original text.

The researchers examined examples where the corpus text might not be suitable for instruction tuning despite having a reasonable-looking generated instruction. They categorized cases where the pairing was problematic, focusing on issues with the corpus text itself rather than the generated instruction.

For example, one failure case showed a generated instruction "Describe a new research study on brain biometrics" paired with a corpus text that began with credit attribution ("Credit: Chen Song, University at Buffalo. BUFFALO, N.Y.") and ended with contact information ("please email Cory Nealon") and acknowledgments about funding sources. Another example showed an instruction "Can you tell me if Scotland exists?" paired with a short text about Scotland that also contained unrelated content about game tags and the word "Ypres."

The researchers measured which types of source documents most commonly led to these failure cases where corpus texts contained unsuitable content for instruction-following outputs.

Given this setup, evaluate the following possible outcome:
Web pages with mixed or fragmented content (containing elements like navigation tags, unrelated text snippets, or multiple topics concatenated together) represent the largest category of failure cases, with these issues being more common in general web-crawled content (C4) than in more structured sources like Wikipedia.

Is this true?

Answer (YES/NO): NO